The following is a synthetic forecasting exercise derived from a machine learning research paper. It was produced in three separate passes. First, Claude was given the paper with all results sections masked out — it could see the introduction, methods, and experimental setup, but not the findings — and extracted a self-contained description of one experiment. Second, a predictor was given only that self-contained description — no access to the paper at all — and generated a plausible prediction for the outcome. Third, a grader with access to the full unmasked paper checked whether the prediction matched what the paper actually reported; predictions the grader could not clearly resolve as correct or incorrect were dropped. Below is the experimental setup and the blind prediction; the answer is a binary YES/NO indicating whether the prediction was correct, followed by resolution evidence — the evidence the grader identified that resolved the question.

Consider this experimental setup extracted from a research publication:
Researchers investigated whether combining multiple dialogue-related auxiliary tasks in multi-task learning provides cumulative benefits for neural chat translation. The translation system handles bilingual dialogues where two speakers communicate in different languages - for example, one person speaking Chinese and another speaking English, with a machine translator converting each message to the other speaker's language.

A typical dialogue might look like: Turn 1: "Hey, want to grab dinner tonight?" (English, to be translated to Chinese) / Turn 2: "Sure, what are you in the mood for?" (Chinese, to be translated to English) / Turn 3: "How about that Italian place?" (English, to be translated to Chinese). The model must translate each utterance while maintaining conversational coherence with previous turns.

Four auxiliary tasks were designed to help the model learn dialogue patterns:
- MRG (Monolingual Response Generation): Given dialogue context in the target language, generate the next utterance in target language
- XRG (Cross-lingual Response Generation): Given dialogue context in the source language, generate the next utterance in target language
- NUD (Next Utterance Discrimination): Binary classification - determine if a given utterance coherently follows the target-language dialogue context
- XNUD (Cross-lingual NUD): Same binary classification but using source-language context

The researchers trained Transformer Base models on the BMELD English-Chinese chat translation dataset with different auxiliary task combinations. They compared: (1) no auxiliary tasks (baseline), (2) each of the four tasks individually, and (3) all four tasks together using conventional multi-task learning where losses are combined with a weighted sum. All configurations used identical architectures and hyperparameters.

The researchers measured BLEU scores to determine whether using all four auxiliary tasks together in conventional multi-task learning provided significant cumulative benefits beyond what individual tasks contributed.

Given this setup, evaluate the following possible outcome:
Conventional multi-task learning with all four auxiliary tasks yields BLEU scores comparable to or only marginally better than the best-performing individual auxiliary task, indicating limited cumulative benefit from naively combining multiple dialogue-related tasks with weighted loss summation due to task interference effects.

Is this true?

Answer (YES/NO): YES